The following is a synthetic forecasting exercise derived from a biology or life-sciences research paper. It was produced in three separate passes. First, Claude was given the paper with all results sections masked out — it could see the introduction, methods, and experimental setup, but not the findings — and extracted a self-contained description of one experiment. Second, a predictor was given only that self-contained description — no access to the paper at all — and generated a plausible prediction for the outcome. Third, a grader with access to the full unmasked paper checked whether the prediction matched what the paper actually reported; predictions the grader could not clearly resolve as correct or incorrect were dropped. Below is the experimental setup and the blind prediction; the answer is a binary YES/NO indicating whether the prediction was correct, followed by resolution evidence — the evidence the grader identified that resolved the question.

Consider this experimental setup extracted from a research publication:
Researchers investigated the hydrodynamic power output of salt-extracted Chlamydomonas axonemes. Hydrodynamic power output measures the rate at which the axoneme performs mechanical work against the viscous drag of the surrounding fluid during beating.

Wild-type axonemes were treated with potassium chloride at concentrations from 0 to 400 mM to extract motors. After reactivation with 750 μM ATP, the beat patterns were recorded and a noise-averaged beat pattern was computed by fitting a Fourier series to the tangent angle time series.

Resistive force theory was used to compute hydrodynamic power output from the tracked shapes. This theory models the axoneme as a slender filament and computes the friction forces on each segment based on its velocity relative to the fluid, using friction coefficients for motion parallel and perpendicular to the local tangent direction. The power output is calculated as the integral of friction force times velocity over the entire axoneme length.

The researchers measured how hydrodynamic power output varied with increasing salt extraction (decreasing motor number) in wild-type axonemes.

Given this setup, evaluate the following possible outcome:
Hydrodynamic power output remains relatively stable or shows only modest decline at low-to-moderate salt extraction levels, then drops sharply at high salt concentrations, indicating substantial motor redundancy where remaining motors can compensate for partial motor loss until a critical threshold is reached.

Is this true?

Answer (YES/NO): NO